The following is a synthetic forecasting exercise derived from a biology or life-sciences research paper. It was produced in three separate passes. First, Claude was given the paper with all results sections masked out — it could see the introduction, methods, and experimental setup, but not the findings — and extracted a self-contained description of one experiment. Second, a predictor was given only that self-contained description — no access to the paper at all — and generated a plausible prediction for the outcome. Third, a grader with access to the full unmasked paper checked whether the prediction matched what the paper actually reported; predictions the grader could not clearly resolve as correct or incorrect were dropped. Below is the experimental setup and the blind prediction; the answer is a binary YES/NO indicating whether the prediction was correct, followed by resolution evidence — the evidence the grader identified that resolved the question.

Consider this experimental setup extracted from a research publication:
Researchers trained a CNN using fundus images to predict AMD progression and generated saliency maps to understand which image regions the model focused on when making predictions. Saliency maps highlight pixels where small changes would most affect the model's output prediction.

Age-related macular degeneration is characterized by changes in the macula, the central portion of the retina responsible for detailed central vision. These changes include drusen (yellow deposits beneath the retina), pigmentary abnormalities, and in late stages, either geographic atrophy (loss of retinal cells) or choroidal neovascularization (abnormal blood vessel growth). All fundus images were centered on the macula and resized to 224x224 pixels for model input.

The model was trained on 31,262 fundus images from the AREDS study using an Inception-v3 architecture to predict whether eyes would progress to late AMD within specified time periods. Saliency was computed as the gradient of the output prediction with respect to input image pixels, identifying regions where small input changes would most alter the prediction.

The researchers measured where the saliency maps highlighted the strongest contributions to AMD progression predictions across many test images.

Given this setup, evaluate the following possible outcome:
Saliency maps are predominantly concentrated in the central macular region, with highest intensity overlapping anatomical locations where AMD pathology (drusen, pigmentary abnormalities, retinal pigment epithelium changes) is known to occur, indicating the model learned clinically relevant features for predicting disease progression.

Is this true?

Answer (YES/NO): YES